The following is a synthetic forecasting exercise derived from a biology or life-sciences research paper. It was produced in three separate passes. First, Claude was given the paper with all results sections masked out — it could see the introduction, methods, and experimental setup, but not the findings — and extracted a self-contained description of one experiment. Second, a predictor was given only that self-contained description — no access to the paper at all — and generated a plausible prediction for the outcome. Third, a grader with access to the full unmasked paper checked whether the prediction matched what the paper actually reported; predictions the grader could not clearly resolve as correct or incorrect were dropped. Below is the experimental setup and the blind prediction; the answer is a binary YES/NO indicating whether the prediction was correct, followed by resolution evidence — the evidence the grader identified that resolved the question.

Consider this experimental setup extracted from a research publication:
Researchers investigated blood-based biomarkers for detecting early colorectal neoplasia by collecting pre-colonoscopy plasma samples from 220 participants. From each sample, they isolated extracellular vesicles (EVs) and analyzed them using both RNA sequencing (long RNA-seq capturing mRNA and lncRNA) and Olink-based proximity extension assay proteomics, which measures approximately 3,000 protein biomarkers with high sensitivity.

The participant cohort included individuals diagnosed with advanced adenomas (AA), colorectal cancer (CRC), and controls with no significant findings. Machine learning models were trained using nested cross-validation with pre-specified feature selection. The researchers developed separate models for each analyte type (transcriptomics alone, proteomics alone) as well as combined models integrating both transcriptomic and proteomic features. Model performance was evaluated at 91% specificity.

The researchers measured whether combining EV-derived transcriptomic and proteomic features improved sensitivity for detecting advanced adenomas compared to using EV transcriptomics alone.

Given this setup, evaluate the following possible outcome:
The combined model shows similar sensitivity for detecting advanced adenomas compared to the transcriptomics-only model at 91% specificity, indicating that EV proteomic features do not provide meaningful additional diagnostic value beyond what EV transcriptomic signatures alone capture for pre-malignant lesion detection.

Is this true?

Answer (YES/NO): YES